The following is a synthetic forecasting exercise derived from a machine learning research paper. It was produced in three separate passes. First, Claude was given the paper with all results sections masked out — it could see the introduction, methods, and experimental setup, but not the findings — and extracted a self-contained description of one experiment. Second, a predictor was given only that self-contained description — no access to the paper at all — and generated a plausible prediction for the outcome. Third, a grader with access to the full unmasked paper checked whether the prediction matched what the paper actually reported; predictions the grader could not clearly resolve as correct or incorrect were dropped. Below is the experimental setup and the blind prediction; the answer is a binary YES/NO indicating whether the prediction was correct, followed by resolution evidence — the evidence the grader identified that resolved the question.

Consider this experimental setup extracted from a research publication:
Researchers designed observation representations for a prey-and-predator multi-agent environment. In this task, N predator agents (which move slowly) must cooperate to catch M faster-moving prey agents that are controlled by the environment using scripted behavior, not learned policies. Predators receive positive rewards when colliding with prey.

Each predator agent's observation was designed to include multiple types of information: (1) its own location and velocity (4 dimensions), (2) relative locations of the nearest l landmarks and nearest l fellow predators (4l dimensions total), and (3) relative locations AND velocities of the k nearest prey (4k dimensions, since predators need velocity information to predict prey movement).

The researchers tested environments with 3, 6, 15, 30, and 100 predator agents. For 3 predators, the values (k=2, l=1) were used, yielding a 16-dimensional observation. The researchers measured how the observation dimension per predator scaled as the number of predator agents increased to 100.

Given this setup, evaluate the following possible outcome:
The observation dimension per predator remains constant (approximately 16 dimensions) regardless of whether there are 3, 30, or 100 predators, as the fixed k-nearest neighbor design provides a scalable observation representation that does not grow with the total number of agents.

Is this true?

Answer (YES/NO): NO